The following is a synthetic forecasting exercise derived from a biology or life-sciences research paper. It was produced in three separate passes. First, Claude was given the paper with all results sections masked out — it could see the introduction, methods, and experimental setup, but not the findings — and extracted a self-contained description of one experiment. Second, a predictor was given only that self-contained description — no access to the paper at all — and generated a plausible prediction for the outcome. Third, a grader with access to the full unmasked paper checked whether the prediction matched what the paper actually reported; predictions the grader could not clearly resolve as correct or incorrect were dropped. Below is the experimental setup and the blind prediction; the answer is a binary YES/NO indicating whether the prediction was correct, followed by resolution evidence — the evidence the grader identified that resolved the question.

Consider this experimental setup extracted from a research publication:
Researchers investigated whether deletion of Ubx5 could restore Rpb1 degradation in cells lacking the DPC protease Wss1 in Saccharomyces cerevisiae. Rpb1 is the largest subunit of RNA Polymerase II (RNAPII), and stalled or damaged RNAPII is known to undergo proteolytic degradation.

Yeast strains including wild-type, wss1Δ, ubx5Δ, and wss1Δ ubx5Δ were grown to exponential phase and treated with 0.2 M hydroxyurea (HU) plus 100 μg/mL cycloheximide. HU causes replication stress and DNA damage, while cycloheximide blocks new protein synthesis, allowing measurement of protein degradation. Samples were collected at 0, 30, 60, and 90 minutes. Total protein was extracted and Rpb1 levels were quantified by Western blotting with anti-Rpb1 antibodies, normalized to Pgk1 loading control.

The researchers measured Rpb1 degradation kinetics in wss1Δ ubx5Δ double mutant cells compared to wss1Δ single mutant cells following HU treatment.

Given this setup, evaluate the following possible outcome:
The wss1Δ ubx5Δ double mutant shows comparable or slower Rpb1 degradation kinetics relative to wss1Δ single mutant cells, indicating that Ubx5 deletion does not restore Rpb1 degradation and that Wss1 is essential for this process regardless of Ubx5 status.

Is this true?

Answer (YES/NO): NO